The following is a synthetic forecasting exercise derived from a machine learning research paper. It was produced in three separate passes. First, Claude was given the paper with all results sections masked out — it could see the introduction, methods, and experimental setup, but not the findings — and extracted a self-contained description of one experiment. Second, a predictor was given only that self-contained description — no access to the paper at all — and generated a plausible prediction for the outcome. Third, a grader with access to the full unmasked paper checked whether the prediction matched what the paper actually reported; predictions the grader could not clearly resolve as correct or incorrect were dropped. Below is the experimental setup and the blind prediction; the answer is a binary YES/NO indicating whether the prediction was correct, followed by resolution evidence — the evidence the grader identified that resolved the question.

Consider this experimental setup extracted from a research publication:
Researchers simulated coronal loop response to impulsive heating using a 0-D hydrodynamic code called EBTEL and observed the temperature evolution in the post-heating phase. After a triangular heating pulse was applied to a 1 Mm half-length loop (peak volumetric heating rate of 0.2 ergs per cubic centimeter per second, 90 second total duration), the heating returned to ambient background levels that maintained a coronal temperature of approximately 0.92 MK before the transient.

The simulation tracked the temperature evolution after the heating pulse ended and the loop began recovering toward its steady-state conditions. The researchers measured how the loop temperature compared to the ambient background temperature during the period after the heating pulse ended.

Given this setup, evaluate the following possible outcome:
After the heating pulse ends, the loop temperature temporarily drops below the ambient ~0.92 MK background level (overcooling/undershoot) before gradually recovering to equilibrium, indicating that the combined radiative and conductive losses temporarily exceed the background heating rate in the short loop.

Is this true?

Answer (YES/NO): YES